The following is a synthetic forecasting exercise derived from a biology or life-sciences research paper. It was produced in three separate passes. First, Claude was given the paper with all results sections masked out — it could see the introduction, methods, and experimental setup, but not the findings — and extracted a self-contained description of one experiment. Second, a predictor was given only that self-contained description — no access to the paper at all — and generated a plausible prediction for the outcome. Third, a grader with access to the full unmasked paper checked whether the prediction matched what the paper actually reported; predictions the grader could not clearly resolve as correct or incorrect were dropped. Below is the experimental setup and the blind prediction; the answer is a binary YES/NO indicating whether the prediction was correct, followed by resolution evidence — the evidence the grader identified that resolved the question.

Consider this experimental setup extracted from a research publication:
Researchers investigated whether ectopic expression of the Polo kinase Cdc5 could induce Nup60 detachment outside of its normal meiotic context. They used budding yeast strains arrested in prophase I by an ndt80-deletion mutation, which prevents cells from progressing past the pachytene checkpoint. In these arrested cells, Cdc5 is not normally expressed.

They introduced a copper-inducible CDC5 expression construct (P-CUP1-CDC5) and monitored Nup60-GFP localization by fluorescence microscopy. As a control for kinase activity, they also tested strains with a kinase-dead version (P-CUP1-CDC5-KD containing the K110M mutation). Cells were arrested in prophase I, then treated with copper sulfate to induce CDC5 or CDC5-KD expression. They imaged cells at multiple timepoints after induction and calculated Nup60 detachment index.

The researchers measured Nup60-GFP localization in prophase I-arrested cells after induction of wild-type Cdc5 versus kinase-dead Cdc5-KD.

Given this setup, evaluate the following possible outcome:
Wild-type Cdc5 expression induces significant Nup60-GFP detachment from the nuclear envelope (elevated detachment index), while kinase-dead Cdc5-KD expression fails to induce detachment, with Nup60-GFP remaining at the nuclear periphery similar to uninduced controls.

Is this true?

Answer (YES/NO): YES